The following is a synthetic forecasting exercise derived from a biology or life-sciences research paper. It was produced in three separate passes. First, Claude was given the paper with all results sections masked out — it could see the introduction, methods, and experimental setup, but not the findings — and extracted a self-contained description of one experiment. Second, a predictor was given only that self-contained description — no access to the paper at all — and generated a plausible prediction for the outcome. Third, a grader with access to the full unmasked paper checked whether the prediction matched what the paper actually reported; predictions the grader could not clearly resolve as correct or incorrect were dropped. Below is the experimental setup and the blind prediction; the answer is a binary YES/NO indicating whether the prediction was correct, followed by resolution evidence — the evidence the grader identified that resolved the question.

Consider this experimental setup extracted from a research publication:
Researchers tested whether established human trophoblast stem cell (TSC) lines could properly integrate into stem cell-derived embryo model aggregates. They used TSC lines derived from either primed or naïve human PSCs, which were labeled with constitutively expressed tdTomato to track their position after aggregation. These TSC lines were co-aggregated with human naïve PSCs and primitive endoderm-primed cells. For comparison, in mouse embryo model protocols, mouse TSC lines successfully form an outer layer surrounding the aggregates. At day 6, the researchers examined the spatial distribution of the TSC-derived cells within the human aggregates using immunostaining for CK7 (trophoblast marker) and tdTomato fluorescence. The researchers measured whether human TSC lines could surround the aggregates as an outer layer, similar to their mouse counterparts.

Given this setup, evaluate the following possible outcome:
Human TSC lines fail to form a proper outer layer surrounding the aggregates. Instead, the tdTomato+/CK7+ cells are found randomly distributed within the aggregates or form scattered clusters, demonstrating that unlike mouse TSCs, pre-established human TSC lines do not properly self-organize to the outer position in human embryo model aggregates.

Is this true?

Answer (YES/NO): YES